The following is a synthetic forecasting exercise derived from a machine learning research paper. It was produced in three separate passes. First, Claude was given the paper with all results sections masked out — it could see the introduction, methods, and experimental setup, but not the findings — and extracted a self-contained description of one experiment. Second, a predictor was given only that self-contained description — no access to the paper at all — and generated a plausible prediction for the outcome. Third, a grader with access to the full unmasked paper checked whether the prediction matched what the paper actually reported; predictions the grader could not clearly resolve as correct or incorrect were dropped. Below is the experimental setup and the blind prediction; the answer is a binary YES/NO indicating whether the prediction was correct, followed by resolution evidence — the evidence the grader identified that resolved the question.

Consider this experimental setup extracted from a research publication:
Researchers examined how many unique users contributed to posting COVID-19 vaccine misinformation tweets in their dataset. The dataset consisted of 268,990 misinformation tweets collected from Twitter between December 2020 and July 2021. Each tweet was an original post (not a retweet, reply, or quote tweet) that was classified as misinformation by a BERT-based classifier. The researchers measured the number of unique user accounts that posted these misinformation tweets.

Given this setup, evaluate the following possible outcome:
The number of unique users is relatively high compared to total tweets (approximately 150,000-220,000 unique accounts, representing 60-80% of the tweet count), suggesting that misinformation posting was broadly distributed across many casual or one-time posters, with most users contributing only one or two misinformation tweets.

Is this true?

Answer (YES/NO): NO